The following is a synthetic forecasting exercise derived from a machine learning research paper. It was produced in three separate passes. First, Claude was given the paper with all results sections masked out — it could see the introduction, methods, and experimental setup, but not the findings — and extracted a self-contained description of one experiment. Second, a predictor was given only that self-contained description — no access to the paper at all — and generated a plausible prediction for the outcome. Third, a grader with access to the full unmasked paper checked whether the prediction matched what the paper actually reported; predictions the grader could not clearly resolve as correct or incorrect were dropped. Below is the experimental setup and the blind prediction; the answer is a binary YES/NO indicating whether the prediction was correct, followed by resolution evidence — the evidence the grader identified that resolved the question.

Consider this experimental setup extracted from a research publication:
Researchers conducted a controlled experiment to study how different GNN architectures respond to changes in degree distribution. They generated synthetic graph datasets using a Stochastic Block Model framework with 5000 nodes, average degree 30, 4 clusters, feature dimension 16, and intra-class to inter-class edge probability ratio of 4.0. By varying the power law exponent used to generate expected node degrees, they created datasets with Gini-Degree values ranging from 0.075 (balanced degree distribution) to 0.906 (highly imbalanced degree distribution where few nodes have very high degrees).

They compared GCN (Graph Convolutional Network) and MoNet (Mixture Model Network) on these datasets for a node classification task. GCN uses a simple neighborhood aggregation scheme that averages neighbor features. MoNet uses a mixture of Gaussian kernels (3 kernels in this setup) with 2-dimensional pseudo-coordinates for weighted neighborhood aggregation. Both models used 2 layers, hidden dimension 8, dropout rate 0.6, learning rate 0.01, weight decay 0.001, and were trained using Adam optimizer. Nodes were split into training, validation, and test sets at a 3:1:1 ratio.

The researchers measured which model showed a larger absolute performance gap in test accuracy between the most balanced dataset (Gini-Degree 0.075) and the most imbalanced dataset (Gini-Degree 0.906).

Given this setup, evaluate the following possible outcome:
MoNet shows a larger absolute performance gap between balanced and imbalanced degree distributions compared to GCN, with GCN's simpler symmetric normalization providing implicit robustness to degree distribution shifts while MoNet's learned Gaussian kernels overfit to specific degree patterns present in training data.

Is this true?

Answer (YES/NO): YES